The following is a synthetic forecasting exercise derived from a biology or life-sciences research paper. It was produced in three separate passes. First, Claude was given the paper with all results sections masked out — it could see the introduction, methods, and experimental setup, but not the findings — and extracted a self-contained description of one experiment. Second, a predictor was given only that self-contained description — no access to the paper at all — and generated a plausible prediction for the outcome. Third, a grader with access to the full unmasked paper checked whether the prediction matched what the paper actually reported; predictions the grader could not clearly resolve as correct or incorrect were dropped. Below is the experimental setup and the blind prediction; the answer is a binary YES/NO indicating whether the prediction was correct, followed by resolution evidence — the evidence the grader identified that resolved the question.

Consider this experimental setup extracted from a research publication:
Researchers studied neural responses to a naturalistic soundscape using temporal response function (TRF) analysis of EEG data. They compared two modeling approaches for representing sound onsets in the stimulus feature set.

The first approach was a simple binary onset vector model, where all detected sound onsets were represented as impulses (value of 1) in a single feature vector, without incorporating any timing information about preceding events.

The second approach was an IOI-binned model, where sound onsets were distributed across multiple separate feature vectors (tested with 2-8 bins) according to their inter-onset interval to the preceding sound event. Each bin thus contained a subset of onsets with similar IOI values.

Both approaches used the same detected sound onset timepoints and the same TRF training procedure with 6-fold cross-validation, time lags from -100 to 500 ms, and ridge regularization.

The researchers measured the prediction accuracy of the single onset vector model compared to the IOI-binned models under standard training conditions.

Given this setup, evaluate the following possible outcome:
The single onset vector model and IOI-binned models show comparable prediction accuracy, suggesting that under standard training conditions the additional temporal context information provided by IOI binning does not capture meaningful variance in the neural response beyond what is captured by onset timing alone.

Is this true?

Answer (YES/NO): NO